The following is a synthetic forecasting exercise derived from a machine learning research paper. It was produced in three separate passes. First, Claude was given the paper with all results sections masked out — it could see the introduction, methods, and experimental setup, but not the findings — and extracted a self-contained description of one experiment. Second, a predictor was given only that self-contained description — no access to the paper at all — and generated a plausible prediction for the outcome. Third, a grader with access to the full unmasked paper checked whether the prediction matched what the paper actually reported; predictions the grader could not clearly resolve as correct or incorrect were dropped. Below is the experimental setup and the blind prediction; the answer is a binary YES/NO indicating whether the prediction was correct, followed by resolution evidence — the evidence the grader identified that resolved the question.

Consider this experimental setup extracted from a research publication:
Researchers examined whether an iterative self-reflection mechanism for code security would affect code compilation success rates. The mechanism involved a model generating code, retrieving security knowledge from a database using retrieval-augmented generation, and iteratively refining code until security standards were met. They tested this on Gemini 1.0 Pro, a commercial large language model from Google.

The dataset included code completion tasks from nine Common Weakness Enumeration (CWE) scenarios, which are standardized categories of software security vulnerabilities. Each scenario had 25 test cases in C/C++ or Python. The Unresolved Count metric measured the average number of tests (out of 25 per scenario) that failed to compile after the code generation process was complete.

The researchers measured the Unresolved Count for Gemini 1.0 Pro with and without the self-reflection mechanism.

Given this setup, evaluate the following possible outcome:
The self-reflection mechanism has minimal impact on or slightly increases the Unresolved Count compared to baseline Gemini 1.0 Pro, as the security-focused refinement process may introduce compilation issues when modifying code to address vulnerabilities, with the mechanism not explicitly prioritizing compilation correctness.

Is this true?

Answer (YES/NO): YES